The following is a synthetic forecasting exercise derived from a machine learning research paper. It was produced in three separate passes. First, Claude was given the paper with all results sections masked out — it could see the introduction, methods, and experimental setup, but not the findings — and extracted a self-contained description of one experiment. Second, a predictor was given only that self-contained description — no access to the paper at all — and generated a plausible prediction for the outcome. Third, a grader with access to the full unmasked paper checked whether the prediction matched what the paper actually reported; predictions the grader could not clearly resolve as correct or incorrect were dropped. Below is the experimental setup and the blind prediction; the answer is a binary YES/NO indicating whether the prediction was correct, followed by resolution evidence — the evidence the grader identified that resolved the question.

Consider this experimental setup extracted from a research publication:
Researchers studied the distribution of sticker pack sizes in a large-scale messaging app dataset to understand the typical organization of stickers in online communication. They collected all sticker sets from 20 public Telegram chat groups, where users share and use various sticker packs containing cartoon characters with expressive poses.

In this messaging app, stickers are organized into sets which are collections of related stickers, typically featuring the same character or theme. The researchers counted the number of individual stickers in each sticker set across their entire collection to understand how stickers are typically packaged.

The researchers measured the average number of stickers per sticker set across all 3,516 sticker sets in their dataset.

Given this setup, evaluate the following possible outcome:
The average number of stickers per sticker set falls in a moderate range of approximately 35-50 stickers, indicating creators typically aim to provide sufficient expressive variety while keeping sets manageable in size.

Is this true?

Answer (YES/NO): YES